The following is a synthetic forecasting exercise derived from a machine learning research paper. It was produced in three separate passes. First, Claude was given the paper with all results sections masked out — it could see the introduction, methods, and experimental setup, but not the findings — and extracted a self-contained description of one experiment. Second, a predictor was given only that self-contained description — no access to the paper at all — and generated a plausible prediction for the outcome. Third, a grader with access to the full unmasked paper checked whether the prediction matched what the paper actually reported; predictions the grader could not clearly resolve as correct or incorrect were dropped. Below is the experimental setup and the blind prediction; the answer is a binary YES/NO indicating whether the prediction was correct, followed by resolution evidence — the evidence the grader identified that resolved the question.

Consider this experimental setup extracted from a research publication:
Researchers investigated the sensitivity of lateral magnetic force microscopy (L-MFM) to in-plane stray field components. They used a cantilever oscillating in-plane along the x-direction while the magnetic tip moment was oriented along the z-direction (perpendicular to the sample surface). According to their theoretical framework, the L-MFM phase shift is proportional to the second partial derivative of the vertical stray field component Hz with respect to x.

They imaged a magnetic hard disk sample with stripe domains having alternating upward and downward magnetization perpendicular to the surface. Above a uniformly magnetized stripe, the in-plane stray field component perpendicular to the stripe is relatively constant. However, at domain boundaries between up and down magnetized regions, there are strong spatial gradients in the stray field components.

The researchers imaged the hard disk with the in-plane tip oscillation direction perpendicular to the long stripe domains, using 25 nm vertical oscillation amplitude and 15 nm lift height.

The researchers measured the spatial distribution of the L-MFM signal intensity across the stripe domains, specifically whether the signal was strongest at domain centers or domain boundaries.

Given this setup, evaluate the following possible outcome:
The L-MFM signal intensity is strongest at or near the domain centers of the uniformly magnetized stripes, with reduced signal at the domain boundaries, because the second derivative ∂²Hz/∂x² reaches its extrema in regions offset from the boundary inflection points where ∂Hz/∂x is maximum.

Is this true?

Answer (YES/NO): YES